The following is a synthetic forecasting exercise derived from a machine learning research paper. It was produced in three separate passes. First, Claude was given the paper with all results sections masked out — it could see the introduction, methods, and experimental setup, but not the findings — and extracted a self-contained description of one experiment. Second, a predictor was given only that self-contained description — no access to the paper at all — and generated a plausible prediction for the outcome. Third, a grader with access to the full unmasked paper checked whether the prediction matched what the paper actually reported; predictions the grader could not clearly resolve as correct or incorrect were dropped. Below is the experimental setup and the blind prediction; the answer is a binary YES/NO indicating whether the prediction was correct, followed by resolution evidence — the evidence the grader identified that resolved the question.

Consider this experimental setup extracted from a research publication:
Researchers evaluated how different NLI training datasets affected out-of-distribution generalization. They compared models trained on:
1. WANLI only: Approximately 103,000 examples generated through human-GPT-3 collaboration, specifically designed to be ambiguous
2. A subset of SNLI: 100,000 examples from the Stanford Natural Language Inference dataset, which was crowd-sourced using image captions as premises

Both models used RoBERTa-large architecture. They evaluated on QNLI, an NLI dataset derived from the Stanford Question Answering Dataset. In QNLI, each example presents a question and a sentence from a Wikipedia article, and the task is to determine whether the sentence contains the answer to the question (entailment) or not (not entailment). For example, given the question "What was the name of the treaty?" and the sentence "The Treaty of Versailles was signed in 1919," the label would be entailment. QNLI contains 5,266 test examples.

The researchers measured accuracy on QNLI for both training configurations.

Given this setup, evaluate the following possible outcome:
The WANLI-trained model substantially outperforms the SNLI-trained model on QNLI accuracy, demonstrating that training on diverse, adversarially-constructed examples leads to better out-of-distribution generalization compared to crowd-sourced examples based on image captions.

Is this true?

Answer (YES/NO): YES